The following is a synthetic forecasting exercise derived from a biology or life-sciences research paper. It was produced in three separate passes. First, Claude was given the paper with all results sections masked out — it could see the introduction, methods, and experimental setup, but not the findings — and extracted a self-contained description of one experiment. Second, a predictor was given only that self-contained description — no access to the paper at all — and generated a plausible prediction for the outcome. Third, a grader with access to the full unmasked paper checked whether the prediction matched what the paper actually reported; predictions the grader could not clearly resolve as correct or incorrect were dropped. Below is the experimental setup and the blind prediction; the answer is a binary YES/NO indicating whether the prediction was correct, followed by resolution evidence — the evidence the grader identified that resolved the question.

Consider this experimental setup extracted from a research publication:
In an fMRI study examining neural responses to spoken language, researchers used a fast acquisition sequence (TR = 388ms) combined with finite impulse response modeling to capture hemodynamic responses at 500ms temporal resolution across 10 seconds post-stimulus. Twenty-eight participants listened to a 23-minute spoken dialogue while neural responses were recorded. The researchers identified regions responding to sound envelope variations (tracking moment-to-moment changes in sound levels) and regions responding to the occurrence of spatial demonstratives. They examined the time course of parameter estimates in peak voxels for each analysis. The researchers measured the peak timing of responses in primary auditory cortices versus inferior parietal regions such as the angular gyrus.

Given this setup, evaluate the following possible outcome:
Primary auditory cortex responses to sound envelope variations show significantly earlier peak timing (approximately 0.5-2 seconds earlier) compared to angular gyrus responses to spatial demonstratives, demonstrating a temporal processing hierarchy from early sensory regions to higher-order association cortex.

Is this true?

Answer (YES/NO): NO